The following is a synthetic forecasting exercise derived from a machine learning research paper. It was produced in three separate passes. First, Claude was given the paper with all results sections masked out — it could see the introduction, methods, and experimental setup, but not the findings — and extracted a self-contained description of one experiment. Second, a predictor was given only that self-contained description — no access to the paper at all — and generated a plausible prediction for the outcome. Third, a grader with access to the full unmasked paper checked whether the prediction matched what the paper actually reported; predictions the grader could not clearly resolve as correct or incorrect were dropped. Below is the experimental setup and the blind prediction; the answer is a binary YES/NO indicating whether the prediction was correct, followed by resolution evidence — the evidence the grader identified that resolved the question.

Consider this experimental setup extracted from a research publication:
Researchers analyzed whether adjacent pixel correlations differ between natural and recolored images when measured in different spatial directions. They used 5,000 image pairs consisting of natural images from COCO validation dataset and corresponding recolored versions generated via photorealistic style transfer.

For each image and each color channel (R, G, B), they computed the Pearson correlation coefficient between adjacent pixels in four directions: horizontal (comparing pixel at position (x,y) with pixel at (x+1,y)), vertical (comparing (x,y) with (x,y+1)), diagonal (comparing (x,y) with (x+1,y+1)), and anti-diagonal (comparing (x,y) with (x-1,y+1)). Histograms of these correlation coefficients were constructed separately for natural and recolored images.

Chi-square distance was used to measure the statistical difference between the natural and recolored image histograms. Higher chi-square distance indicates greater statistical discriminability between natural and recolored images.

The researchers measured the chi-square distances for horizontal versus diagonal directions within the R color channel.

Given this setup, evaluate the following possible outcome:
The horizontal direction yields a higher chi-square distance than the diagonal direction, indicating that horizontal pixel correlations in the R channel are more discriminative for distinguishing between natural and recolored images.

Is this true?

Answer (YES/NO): YES